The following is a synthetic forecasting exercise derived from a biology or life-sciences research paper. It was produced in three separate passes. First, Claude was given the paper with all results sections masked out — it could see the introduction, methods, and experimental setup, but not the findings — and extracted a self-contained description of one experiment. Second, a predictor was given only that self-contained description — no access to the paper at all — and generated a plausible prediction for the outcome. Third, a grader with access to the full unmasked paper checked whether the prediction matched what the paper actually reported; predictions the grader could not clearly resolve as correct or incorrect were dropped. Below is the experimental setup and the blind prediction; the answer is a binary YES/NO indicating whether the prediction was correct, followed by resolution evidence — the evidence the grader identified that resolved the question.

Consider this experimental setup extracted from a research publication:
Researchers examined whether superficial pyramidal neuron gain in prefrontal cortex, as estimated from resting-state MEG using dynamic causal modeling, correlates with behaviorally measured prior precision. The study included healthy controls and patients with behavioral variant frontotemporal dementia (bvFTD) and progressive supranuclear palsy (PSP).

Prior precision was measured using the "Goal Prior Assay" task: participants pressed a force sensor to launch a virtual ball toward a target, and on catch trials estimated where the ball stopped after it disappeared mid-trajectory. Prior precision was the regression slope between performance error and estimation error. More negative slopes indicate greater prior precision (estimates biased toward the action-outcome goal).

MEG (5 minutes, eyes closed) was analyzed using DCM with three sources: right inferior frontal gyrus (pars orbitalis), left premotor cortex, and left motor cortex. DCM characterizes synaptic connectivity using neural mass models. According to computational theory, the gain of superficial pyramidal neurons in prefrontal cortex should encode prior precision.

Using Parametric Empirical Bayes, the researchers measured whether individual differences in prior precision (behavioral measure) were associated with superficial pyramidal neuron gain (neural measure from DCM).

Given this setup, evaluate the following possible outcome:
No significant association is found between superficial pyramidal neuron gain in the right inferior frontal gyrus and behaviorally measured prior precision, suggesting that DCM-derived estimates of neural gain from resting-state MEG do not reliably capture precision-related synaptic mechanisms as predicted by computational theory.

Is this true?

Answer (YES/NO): NO